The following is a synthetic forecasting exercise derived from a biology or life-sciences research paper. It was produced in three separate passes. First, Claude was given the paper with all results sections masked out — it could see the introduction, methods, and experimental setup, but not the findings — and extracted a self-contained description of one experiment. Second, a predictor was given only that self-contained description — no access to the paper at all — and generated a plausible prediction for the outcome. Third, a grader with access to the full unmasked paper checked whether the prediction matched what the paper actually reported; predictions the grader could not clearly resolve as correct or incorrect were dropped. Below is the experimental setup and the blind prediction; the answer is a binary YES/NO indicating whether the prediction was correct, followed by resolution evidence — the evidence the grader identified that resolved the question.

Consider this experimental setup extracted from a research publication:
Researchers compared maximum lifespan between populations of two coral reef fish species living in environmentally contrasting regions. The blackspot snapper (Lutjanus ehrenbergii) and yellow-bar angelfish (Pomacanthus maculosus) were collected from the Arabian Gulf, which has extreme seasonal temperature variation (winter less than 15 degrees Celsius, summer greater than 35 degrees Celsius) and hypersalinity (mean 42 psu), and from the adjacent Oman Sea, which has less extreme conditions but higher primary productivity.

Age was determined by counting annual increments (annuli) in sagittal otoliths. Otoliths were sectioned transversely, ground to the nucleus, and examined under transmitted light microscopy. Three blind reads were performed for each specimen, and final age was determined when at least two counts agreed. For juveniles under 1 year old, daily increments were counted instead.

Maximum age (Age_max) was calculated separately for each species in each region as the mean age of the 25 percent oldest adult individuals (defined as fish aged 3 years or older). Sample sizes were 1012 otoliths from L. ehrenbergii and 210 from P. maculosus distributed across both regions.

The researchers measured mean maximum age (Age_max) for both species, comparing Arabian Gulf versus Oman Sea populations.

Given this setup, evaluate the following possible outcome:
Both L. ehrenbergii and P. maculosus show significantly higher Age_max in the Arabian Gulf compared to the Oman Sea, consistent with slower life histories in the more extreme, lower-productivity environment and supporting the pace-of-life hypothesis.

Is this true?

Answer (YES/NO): NO